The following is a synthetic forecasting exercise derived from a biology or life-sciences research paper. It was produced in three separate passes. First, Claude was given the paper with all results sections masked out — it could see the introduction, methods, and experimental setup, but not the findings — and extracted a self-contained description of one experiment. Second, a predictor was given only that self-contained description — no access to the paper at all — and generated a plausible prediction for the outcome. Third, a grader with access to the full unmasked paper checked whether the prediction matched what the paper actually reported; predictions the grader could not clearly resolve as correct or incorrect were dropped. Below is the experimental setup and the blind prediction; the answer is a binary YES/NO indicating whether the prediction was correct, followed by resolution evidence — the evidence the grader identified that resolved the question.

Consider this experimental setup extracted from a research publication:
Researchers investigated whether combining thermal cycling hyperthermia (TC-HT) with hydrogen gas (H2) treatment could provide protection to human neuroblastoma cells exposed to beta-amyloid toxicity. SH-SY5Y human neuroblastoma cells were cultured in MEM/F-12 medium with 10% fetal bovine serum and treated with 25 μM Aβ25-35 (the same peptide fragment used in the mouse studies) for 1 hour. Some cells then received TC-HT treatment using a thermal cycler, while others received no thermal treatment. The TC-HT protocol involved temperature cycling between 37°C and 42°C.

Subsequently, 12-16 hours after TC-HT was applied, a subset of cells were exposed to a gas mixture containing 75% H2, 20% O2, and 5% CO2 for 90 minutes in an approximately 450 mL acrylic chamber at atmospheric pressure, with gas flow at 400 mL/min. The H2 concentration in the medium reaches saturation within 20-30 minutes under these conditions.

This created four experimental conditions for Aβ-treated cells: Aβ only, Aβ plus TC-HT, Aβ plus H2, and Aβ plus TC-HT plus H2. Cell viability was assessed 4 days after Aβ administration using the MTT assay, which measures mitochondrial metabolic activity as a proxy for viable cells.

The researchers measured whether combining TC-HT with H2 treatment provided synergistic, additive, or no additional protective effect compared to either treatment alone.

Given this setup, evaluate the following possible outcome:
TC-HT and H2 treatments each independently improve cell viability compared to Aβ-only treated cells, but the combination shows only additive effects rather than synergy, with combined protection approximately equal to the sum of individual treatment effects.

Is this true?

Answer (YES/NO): NO